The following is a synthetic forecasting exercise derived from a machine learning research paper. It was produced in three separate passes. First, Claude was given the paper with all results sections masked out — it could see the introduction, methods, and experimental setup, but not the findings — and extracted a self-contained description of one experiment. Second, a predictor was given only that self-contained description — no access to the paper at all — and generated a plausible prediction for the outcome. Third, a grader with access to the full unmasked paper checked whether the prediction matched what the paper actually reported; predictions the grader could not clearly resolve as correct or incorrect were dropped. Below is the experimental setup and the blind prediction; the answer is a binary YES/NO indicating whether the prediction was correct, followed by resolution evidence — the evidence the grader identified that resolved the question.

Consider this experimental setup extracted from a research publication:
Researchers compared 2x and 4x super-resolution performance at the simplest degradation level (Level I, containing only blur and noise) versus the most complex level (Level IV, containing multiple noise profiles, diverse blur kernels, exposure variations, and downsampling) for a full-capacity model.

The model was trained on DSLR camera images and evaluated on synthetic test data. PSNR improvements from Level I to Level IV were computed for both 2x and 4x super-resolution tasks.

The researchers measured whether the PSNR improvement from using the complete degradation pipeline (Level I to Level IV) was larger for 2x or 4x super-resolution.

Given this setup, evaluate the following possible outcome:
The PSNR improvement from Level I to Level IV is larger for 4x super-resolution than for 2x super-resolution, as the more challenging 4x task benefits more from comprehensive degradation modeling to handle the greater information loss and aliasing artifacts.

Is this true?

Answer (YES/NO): NO